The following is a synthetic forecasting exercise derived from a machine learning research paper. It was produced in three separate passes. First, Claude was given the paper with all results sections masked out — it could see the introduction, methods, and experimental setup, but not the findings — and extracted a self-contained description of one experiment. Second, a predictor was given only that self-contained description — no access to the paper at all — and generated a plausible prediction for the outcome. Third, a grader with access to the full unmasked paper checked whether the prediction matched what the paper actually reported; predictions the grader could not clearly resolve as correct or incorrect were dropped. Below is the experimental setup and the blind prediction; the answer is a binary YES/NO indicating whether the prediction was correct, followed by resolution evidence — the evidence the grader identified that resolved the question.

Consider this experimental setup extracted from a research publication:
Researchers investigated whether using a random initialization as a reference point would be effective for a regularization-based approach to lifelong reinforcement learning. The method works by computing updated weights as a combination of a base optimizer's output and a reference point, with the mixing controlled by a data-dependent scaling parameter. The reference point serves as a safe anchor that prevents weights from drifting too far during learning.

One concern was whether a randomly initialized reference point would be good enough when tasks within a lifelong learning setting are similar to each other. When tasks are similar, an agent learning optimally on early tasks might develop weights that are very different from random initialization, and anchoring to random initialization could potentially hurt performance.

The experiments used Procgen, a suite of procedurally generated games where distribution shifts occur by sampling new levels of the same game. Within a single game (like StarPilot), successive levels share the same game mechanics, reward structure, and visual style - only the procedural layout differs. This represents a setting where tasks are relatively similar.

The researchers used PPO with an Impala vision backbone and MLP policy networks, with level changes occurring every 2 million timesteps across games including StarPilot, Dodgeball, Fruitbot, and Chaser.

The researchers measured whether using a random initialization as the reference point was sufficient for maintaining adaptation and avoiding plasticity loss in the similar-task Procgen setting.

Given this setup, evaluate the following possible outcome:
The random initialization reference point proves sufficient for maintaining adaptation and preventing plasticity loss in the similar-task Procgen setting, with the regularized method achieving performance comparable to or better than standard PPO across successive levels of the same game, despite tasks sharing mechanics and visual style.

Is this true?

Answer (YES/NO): YES